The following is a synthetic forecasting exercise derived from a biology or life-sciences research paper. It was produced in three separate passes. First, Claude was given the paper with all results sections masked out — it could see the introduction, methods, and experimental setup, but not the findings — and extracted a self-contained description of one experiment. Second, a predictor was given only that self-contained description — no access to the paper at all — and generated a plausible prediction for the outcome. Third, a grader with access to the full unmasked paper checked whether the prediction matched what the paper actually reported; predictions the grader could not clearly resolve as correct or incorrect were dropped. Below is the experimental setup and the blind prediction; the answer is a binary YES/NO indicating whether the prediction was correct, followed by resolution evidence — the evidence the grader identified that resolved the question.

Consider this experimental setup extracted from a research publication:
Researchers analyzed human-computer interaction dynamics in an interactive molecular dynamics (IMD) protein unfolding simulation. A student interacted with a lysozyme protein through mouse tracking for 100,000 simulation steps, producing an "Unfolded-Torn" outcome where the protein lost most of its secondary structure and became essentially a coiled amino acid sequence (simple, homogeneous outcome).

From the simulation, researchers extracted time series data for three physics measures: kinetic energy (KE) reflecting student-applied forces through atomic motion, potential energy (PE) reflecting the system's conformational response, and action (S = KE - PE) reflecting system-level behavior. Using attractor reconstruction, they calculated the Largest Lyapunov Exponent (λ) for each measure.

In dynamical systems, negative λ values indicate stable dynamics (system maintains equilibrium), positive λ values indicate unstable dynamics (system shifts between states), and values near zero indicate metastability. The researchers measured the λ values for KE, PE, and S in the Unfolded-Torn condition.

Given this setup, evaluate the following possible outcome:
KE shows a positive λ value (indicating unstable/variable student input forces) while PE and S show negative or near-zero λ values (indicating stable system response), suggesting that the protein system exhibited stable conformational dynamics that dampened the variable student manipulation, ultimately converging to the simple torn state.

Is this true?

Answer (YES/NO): NO